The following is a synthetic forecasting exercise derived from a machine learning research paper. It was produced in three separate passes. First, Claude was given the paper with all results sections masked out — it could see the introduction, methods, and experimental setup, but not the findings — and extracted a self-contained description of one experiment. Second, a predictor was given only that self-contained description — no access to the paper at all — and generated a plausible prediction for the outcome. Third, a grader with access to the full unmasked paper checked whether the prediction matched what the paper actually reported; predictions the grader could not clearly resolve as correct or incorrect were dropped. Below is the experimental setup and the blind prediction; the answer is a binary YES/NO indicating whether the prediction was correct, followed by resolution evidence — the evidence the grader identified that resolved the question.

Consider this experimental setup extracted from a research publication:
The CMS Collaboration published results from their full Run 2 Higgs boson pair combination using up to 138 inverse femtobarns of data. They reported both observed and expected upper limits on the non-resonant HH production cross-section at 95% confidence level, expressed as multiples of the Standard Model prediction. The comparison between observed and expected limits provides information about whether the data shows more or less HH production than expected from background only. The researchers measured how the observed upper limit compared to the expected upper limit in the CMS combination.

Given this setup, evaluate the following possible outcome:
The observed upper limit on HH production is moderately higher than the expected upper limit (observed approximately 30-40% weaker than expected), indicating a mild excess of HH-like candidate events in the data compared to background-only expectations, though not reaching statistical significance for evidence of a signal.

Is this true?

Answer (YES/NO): YES